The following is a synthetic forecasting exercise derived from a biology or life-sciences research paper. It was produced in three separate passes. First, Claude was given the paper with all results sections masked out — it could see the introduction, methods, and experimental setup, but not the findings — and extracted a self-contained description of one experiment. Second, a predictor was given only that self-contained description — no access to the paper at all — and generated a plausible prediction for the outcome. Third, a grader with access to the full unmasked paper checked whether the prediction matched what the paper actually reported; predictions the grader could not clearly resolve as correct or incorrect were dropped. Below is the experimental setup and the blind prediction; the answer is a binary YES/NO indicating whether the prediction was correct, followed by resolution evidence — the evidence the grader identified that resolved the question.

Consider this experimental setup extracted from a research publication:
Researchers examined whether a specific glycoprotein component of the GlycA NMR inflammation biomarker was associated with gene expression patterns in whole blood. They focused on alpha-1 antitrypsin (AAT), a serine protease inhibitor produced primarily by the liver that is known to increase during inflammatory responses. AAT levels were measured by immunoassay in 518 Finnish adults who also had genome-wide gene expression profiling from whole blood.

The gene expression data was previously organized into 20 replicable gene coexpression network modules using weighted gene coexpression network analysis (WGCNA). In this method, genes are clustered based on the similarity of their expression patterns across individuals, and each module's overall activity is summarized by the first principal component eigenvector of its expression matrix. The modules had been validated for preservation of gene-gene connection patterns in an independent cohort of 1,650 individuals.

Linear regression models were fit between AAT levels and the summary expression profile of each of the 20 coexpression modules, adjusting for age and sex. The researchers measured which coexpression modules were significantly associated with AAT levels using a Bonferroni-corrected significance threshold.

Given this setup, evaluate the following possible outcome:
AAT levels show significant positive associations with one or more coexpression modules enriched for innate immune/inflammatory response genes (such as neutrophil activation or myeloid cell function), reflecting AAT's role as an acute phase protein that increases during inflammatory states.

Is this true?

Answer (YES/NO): YES